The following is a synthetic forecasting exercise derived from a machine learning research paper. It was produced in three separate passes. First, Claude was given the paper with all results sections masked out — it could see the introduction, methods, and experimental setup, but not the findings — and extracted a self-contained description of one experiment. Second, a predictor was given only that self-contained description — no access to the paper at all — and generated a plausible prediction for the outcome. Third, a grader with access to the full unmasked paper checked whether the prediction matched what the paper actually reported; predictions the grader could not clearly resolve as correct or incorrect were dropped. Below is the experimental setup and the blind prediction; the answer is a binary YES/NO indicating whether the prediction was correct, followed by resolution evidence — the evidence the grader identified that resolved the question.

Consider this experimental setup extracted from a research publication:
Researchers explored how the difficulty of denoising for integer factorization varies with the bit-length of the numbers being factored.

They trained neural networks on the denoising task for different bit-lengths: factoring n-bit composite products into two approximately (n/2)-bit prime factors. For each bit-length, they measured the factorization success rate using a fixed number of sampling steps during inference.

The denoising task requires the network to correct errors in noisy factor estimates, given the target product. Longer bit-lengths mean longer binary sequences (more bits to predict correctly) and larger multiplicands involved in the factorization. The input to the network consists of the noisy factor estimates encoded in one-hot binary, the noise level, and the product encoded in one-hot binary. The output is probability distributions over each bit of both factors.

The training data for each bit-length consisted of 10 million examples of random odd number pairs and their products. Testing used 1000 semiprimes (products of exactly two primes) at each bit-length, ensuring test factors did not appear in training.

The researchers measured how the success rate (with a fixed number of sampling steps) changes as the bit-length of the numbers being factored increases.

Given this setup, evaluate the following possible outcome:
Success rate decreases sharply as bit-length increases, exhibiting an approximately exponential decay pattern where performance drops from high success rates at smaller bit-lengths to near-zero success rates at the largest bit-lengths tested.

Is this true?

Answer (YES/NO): YES